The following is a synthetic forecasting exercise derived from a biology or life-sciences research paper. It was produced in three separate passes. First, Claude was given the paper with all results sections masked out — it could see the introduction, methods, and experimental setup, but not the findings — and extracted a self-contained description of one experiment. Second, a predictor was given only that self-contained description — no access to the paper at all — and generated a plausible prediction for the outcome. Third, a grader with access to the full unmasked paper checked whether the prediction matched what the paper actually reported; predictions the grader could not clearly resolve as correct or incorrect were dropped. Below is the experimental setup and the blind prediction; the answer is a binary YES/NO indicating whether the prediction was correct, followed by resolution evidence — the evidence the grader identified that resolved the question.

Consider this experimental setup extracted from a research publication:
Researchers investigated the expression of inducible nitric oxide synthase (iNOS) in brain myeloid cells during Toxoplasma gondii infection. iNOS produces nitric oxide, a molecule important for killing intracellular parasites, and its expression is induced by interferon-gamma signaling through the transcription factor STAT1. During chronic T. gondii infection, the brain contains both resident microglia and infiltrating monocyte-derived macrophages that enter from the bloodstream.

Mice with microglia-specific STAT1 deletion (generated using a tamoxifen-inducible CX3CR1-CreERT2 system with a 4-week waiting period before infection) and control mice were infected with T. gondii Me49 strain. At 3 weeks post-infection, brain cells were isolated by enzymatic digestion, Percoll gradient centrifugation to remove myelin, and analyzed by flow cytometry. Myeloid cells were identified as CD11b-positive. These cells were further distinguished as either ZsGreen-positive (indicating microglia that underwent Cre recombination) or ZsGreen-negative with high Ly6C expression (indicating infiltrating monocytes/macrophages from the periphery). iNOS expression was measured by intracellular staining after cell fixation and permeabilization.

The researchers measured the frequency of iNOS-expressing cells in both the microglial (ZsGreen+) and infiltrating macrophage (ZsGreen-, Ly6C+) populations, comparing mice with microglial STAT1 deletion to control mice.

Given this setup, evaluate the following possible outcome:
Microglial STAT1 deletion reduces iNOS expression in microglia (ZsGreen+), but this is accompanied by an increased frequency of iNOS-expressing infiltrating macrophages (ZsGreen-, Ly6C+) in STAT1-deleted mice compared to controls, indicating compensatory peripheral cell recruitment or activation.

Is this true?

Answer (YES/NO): NO